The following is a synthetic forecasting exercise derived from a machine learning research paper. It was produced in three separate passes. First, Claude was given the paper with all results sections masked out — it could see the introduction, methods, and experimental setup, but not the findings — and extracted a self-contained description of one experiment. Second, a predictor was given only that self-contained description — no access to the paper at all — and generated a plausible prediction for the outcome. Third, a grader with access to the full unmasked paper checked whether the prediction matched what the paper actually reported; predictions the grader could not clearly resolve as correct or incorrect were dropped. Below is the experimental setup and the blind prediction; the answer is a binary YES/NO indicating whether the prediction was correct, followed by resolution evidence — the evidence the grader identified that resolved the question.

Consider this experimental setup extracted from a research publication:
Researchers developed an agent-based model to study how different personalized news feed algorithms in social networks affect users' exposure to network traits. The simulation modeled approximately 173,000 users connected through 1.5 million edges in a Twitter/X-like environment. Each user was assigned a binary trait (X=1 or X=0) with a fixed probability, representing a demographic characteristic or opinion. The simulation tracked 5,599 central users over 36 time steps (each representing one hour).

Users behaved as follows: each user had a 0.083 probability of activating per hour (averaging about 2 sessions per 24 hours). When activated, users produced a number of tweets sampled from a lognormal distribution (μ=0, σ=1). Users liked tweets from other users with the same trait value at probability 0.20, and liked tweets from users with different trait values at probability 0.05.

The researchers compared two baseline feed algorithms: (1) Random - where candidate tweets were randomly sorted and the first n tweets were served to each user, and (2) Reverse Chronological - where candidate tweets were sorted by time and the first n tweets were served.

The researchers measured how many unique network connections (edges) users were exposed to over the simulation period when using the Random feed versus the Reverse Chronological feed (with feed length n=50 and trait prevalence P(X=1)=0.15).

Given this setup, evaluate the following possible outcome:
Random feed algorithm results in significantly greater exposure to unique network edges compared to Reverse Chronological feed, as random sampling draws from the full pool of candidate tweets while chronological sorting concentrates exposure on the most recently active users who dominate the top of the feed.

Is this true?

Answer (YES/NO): YES